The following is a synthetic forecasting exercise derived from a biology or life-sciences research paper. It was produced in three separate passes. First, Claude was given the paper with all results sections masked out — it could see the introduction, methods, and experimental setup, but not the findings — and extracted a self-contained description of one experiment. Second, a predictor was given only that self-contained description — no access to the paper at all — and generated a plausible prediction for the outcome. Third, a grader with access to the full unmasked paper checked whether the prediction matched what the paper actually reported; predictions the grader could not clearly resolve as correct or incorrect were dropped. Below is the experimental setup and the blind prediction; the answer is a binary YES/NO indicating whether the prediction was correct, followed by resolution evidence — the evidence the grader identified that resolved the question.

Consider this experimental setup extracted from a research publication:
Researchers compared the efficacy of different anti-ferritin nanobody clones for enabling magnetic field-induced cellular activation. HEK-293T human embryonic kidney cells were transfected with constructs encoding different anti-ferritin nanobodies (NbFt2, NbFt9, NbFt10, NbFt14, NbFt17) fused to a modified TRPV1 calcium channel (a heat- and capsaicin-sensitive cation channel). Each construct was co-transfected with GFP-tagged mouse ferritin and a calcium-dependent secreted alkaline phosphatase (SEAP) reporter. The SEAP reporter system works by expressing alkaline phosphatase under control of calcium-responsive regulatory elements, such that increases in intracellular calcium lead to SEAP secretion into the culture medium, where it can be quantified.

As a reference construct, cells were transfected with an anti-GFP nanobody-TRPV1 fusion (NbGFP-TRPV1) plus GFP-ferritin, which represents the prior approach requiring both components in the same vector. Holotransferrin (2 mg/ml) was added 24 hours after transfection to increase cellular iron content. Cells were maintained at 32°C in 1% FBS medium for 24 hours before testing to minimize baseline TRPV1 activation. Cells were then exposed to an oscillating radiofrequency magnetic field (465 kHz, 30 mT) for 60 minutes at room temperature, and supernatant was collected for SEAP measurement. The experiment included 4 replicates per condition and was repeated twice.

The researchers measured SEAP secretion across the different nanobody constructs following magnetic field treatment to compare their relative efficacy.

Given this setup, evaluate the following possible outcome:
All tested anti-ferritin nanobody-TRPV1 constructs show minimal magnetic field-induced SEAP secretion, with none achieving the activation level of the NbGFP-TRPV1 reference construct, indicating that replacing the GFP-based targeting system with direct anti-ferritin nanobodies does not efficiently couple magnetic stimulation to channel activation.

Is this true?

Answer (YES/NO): NO